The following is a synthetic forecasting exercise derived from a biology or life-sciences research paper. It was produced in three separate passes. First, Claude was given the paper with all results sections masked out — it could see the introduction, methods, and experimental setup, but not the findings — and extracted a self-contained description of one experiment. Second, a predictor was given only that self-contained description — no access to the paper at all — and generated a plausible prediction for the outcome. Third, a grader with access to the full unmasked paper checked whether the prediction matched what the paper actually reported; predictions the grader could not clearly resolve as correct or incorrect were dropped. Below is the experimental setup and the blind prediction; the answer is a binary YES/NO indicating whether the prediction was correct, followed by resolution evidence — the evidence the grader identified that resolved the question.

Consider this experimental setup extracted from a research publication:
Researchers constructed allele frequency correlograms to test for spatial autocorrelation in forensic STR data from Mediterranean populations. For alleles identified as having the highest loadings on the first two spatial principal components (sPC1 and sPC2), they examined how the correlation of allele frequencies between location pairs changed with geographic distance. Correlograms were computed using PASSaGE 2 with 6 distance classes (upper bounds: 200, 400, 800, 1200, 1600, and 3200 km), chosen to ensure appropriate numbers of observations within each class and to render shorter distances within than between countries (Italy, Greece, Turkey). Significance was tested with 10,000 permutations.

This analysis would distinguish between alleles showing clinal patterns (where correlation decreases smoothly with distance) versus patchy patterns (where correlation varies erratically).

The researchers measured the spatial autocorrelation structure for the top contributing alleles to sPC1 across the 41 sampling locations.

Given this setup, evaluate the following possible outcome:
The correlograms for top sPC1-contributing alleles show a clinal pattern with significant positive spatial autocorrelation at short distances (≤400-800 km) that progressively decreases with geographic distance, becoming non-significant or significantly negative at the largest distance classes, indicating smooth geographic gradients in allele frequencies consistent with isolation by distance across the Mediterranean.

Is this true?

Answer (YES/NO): NO